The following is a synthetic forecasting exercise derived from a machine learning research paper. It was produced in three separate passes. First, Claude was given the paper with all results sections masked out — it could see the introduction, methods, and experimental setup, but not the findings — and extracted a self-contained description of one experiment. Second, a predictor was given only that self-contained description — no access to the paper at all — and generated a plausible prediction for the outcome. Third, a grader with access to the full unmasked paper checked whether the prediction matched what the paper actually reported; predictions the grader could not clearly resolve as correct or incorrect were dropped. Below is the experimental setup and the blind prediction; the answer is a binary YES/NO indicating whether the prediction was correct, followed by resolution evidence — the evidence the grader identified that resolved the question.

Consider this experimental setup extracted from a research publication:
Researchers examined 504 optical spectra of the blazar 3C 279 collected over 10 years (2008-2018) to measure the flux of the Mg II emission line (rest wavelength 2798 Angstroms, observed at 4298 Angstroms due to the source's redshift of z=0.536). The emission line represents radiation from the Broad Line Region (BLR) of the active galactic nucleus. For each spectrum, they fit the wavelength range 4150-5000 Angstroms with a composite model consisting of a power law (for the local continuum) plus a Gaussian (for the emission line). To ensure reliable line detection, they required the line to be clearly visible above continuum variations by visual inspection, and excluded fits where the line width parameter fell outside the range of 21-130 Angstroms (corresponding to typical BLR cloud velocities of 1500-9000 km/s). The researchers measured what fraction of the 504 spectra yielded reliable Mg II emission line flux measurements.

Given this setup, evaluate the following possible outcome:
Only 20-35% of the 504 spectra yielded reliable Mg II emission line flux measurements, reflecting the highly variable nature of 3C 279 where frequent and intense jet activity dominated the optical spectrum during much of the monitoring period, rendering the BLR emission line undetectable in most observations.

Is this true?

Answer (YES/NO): YES